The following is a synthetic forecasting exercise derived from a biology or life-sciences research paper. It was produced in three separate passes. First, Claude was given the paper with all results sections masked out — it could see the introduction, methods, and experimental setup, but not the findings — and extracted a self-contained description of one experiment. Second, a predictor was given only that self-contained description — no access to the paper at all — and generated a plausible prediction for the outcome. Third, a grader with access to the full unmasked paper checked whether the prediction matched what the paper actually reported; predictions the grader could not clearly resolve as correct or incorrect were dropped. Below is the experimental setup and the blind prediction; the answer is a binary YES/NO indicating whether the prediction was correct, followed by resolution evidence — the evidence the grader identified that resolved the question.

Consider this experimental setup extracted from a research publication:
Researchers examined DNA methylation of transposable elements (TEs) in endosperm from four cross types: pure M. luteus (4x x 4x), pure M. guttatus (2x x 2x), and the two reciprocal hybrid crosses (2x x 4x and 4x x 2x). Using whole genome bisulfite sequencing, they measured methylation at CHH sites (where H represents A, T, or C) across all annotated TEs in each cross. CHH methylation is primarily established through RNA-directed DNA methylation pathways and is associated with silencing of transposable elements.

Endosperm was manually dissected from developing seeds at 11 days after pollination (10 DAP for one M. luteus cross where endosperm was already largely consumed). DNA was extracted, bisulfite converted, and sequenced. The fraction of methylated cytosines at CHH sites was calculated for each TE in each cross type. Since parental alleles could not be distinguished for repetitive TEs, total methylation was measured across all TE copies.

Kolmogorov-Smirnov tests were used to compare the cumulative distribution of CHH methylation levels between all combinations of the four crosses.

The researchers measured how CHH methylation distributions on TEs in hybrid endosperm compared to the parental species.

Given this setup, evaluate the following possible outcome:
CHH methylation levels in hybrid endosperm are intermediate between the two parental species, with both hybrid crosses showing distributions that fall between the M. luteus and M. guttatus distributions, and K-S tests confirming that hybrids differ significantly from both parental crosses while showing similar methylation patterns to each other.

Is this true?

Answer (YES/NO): NO